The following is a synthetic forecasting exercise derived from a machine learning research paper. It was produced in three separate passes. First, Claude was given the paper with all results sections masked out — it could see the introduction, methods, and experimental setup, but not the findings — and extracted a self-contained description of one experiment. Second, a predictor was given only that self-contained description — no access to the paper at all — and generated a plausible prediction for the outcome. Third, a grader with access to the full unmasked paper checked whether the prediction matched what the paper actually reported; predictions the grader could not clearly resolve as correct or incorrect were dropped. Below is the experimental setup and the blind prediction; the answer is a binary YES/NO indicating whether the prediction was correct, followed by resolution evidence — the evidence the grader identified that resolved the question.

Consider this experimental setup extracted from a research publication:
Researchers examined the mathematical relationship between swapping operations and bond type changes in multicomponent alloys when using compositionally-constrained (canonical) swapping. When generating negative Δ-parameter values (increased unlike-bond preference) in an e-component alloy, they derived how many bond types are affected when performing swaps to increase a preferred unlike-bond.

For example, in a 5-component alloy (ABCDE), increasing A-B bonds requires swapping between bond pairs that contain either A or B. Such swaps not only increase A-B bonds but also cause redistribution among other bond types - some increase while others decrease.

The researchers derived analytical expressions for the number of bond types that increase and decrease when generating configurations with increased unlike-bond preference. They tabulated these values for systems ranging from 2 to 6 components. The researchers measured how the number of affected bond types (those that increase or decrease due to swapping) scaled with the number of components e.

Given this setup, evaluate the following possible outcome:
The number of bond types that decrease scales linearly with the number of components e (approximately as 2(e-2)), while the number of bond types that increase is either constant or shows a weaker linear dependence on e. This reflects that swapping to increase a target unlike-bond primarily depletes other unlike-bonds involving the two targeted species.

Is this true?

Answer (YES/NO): NO